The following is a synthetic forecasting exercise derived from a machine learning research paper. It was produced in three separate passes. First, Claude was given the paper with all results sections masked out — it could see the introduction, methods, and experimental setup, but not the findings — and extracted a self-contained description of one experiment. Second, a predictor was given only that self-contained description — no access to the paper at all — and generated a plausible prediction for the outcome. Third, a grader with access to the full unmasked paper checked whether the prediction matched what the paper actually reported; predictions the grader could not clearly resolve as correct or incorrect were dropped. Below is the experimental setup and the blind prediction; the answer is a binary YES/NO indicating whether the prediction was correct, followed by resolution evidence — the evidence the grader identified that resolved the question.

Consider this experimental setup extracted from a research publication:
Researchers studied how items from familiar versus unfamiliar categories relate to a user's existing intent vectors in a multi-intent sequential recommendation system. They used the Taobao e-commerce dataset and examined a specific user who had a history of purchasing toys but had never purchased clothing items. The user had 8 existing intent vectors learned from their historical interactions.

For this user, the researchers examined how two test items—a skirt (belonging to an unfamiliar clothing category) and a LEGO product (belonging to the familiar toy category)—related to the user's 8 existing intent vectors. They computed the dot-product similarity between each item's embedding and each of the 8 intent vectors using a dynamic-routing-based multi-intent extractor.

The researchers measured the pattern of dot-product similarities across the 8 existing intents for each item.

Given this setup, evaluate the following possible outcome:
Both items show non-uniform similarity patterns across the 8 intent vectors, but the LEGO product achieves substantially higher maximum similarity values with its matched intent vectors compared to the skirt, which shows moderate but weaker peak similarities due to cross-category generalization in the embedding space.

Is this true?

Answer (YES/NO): NO